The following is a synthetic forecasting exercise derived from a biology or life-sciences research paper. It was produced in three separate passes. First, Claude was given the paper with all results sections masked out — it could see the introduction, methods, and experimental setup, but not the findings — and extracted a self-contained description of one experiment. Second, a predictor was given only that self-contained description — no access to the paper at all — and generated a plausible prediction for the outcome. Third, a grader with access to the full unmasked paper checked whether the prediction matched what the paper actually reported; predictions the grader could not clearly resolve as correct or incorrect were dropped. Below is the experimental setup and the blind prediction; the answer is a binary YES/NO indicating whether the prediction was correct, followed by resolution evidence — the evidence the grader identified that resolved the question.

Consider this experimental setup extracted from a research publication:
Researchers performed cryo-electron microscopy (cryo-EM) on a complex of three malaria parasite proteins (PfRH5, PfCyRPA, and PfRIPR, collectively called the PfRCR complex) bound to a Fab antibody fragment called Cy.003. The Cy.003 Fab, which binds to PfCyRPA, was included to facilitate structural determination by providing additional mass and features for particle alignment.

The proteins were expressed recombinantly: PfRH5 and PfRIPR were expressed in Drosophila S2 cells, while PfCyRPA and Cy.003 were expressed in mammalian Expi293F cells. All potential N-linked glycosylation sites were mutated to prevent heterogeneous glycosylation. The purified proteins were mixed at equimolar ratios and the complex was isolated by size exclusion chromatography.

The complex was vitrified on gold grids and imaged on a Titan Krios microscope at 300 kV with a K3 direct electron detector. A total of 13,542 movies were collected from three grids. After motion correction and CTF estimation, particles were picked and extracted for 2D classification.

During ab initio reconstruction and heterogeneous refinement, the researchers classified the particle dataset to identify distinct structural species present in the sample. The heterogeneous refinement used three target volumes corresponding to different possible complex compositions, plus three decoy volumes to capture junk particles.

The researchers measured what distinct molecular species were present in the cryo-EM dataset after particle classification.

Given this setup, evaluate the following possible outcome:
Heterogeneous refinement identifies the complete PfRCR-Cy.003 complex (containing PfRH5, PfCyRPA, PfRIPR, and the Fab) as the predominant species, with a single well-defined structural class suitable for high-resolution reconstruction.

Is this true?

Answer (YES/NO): NO